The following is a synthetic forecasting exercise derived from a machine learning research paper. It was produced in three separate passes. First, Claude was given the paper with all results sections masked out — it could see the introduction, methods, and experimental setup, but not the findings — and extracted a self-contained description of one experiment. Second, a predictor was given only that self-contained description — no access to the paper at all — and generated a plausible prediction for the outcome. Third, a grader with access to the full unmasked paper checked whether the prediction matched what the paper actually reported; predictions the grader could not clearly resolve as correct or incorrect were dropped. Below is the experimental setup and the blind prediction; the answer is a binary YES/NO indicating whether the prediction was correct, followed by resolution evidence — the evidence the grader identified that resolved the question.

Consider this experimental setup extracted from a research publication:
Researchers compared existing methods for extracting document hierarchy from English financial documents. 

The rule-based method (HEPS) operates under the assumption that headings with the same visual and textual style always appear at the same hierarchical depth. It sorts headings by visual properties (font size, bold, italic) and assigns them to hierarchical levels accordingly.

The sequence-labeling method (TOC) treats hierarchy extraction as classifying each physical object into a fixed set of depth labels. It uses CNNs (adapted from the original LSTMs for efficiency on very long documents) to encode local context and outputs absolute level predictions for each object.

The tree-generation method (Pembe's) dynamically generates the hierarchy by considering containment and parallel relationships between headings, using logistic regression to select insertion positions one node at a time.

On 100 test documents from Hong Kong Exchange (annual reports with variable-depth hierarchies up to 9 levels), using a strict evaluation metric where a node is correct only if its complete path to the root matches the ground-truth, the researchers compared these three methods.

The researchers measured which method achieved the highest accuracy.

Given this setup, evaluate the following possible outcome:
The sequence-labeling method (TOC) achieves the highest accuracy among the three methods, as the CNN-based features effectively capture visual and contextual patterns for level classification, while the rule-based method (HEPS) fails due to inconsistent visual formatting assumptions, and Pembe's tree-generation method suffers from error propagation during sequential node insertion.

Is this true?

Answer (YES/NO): NO